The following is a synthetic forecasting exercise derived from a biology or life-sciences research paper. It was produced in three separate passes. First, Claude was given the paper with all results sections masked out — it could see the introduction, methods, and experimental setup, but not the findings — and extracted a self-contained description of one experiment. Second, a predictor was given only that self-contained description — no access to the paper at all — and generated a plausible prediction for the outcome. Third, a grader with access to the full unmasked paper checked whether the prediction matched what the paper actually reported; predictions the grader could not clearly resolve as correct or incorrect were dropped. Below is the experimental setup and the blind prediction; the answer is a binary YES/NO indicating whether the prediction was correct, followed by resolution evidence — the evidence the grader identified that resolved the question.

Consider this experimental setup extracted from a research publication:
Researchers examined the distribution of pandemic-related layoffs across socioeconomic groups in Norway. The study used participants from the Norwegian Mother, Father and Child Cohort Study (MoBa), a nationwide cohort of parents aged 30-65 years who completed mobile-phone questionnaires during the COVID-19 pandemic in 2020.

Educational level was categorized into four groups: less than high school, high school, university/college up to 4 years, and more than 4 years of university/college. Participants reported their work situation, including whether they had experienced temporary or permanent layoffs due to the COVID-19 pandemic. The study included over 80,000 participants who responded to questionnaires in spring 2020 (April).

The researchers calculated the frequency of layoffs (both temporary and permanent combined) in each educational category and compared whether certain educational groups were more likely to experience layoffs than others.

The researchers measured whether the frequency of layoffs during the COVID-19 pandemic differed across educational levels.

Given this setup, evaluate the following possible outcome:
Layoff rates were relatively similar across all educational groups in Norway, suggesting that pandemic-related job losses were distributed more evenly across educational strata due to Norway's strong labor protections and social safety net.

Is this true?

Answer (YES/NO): NO